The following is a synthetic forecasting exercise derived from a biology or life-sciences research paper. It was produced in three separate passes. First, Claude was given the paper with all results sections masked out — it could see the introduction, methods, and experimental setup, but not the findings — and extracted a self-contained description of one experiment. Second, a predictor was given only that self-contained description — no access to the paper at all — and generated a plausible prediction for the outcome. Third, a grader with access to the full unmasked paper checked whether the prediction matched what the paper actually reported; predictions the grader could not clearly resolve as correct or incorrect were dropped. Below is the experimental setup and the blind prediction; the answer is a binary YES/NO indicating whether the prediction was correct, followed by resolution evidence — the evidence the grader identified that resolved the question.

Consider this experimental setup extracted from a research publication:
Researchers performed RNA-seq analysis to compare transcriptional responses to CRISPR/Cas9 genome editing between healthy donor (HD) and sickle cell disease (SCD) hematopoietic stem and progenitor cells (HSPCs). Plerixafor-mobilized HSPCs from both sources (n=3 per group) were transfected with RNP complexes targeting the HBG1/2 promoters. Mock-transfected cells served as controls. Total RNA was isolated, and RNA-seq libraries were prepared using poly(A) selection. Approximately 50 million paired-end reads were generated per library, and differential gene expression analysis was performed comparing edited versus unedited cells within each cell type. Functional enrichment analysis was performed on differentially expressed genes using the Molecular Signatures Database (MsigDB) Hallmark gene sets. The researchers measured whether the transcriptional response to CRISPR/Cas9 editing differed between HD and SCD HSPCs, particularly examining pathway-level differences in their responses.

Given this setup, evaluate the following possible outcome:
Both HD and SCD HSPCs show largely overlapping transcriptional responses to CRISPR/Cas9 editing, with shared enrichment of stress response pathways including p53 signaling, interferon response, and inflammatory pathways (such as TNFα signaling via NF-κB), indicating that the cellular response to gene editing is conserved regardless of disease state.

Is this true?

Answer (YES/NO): NO